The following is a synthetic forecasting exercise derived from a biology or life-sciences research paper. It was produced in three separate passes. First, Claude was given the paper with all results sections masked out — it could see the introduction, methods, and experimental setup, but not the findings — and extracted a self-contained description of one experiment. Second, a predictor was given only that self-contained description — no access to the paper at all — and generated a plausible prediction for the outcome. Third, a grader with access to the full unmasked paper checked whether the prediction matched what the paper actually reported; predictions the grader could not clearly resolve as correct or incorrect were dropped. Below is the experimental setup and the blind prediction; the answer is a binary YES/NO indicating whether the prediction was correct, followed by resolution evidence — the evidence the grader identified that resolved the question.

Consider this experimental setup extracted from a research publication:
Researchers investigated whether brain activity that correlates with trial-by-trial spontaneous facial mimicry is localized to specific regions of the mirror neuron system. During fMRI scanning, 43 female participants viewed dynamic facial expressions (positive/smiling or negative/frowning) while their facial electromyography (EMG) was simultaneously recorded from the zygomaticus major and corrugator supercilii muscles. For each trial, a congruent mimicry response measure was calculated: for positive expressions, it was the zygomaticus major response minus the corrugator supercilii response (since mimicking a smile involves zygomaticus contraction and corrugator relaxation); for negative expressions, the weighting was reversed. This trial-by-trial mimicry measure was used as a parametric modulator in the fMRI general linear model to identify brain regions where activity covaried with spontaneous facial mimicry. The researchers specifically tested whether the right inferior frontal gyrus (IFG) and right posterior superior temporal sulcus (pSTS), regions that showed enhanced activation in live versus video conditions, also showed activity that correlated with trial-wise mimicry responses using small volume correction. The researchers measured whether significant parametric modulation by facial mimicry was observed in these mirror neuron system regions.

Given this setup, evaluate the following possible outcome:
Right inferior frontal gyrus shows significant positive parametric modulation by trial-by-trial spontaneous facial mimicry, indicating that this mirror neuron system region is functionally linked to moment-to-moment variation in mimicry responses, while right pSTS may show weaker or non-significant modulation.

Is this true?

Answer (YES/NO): NO